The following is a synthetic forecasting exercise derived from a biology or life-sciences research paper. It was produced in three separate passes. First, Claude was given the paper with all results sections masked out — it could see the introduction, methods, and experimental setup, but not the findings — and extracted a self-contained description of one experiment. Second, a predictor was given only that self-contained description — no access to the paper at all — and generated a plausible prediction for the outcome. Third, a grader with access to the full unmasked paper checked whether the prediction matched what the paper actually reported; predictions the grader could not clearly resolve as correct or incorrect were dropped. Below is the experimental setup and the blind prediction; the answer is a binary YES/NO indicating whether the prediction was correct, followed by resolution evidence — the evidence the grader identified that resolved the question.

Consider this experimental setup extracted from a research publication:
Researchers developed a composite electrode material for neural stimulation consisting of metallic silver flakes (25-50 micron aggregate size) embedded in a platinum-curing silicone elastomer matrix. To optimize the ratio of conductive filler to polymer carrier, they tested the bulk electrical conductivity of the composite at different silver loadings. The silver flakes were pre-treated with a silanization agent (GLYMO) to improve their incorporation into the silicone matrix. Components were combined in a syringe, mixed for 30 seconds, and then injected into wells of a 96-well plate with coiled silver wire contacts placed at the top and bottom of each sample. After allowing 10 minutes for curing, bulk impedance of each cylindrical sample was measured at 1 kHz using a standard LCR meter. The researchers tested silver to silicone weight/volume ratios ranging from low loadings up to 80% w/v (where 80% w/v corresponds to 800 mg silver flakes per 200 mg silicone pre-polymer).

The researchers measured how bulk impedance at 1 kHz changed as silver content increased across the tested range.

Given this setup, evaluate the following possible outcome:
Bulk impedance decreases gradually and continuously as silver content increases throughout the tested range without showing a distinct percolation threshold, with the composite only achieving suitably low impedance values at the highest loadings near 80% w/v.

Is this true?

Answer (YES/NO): NO